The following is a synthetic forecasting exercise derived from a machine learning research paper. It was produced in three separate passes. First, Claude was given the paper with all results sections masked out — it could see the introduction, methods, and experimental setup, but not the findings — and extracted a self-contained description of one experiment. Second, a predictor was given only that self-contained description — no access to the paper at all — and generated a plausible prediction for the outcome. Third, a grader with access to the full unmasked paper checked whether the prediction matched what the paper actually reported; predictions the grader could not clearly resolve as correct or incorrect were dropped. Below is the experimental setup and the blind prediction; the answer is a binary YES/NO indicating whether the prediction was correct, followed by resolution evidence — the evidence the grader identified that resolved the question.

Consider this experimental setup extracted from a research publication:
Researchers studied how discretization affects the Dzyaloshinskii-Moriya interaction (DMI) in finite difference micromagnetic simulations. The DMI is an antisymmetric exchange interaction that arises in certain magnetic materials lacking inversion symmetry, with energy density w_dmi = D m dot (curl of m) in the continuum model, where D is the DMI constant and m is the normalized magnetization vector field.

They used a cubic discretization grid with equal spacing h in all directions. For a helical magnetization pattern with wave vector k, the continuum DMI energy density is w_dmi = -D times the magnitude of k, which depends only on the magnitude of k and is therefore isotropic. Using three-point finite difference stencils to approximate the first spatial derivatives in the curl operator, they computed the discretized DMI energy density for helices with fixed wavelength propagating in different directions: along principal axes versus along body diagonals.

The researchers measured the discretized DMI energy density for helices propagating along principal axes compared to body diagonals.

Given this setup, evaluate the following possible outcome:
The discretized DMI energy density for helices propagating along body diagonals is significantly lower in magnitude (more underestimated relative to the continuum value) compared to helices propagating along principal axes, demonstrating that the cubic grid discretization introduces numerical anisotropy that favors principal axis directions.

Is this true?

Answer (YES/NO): NO